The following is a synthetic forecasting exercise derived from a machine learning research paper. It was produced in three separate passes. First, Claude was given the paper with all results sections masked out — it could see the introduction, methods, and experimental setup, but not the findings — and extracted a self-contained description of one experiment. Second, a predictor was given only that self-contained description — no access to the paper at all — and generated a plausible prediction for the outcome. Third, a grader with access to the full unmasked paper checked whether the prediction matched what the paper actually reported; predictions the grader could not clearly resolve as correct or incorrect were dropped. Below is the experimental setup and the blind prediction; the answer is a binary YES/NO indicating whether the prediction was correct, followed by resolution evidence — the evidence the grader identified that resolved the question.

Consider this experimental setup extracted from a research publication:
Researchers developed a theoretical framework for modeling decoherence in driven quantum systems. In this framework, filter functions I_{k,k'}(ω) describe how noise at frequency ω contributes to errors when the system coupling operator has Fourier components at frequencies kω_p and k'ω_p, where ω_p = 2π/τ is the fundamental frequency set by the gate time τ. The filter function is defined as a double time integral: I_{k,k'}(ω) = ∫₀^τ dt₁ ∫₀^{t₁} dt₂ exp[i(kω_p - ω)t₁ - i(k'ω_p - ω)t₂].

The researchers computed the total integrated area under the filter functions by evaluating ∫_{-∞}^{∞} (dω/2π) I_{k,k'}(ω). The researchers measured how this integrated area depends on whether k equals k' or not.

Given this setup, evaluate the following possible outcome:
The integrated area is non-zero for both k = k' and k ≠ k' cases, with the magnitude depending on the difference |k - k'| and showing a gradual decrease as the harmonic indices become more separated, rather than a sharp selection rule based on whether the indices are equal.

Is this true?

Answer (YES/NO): NO